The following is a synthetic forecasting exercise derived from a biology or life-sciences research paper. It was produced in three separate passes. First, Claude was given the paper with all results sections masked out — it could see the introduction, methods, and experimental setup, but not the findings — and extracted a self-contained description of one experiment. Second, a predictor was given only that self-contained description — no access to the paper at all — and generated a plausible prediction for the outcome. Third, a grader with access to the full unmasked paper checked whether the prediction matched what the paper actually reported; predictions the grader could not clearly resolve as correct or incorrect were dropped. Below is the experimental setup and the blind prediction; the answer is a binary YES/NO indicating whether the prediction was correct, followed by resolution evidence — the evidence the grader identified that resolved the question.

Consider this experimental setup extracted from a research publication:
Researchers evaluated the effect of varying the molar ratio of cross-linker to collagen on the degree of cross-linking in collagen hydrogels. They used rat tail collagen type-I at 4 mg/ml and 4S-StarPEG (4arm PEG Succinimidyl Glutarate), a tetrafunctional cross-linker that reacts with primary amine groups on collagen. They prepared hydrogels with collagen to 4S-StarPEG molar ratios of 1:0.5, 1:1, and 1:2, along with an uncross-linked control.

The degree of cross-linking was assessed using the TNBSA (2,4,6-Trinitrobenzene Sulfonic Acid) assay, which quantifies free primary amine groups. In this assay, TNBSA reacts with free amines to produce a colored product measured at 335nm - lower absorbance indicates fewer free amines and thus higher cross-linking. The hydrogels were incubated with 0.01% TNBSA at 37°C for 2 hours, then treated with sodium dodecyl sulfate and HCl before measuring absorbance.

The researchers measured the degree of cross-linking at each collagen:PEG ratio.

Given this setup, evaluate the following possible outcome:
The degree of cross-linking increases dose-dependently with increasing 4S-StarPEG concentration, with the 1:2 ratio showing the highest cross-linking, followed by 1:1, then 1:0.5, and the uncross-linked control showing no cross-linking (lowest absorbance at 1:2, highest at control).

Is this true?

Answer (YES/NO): NO